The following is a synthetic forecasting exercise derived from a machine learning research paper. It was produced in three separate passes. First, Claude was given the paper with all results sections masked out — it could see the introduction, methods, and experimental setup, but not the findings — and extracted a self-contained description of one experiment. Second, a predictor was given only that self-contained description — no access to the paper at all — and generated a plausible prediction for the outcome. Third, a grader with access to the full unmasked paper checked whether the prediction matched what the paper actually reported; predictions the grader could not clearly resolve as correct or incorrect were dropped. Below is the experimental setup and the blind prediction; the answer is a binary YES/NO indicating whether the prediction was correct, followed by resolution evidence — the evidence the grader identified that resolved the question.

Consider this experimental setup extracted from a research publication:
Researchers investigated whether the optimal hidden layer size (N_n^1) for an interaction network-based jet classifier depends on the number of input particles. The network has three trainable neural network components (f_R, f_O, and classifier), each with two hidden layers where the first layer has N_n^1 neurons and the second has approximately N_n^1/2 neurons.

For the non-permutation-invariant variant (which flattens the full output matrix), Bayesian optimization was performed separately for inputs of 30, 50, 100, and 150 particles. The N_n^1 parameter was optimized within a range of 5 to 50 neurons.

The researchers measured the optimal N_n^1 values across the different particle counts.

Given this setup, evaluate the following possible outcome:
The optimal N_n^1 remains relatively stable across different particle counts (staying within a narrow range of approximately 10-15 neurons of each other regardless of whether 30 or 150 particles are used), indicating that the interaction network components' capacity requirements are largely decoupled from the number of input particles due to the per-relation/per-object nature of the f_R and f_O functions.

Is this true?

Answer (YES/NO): NO